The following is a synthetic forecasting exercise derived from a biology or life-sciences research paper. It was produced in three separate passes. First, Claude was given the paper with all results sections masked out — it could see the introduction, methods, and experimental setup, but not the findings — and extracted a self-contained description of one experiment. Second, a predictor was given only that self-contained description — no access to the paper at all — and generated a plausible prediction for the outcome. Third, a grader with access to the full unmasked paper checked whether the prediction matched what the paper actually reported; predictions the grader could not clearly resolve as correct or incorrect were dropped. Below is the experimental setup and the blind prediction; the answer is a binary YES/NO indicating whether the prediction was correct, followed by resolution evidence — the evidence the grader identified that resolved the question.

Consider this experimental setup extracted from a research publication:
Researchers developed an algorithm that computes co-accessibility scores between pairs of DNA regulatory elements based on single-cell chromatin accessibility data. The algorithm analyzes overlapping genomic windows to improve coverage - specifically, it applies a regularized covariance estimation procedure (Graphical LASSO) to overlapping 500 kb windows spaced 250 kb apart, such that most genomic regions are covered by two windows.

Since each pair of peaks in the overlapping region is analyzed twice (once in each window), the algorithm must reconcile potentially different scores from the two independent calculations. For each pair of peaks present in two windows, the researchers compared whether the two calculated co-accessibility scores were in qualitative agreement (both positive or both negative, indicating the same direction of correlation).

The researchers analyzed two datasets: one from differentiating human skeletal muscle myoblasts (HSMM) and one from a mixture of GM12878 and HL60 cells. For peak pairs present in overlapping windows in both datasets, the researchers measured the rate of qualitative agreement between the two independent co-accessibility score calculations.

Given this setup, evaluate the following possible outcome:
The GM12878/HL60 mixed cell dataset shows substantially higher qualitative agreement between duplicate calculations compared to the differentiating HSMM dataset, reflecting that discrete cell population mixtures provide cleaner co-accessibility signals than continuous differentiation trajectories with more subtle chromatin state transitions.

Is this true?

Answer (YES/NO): NO